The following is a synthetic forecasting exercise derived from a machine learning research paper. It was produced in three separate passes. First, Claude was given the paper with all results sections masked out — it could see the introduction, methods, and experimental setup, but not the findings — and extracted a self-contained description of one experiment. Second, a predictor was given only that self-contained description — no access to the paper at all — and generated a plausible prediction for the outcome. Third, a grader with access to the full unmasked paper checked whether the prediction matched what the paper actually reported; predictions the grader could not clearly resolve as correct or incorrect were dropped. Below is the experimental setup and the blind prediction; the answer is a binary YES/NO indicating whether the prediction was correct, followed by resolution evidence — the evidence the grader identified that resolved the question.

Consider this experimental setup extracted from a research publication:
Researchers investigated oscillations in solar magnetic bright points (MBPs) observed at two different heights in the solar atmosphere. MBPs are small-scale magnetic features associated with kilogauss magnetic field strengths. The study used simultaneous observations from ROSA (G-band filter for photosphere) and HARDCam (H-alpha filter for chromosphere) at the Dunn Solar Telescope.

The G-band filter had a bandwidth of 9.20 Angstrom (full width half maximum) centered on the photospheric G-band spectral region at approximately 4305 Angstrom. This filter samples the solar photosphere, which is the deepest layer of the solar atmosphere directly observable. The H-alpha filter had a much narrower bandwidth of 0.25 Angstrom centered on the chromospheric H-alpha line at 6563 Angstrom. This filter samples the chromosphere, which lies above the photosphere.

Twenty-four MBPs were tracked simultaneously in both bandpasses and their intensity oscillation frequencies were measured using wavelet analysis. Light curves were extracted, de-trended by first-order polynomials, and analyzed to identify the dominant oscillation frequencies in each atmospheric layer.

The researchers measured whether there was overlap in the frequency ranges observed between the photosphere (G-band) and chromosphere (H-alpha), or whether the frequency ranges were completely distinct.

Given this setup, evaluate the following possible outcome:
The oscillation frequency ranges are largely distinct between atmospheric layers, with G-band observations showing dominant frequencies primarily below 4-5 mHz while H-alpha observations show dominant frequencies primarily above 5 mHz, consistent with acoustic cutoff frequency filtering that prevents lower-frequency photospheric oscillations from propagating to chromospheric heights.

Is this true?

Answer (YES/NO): NO